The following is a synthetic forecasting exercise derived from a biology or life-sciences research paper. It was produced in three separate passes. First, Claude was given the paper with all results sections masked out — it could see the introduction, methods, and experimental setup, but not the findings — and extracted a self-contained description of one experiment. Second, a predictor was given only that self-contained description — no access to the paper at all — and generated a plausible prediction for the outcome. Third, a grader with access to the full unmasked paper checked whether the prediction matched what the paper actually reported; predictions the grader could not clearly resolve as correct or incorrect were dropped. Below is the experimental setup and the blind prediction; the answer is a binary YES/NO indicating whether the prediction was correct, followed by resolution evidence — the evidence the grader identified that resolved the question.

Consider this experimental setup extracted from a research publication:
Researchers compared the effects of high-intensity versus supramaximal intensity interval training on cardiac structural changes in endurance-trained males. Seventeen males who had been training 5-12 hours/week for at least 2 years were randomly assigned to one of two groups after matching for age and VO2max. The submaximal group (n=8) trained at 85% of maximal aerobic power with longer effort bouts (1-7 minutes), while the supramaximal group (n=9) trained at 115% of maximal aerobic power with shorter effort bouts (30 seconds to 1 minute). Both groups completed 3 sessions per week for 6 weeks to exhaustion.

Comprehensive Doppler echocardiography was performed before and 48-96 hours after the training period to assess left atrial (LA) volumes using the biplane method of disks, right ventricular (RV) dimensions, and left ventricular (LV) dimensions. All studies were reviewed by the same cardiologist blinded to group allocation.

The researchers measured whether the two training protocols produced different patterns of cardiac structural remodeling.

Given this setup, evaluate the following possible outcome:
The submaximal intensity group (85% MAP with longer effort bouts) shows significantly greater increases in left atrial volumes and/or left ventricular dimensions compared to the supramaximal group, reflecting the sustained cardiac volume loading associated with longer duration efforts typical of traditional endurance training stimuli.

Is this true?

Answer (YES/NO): NO